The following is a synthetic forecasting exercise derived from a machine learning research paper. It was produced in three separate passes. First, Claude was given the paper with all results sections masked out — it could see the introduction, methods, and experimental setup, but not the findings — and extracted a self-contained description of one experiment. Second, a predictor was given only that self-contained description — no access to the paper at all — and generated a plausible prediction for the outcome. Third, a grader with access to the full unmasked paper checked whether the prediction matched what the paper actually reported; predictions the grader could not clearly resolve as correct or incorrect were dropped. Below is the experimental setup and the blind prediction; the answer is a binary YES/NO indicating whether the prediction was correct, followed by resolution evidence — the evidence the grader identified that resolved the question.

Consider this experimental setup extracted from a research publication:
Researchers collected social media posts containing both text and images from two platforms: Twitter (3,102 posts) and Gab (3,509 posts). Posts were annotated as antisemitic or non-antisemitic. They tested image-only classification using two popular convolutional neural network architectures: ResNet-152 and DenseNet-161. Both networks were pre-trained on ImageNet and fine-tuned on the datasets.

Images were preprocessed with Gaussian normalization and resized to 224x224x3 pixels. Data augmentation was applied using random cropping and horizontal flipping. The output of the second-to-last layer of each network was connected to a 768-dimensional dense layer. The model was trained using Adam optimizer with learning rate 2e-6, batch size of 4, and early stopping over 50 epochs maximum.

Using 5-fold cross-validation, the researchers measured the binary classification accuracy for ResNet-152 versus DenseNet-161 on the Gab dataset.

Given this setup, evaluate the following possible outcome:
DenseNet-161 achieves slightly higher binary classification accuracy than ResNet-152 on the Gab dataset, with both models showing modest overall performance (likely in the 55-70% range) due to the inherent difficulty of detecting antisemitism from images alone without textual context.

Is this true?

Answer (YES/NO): YES